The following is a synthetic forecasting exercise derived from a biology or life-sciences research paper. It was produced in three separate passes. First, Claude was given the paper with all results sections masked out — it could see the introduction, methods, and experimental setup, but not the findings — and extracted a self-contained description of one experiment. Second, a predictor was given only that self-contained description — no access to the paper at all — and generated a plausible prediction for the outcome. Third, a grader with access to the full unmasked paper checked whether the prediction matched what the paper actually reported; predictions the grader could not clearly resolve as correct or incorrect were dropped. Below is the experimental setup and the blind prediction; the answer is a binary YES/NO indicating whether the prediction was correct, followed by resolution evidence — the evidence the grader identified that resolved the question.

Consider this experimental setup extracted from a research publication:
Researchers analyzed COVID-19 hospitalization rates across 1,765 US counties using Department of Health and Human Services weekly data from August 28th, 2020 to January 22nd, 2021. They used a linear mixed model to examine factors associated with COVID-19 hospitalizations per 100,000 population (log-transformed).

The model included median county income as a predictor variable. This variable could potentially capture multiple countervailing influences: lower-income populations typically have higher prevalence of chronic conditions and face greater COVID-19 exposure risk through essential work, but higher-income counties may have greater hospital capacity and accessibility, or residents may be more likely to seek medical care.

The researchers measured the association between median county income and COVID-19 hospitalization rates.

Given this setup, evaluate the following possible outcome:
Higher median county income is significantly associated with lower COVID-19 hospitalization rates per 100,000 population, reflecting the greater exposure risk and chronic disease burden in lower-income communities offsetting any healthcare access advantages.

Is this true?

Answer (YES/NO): NO